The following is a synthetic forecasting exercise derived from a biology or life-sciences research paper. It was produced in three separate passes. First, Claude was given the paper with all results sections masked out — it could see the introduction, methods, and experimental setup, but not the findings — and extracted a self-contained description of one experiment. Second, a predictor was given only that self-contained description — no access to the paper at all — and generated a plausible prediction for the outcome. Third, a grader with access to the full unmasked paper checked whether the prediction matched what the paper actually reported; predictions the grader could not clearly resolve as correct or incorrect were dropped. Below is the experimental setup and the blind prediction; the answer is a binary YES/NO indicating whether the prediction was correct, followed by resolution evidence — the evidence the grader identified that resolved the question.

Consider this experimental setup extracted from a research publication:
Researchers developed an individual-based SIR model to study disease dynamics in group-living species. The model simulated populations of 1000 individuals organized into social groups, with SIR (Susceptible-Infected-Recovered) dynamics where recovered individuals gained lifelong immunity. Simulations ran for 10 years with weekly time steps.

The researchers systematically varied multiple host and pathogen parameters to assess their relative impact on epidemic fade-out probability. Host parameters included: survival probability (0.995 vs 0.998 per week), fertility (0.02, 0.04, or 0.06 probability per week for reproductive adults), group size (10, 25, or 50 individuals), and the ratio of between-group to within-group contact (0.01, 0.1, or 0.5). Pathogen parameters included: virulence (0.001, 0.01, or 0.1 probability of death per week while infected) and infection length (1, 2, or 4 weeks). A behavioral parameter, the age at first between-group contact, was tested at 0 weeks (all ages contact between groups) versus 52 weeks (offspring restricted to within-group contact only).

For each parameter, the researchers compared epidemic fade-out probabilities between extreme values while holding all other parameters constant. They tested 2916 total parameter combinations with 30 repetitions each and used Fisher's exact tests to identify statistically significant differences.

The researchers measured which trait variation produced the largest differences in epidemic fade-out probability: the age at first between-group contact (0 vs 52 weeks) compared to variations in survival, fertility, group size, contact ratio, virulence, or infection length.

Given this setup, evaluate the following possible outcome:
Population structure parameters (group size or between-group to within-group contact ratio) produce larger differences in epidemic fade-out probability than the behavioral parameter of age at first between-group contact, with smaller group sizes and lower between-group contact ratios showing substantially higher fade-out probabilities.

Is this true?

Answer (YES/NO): NO